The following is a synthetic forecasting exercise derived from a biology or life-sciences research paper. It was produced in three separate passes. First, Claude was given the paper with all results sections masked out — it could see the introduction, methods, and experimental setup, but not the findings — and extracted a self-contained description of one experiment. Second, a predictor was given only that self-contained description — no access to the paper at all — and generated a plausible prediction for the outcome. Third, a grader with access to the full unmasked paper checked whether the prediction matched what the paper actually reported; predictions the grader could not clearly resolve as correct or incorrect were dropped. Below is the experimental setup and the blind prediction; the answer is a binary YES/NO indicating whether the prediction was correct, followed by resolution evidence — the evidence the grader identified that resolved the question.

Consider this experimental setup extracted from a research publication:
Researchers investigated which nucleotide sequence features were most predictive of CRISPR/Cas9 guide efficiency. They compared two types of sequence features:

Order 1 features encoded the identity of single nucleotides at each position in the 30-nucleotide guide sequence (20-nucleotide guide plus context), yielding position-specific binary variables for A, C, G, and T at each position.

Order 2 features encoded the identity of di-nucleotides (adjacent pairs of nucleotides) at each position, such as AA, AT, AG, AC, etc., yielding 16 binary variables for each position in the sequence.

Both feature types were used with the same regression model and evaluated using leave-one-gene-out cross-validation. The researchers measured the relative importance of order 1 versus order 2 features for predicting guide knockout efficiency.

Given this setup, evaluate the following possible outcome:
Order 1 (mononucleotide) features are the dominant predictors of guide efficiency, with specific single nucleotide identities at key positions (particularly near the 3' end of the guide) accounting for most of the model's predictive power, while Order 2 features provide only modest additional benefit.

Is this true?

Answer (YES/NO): NO